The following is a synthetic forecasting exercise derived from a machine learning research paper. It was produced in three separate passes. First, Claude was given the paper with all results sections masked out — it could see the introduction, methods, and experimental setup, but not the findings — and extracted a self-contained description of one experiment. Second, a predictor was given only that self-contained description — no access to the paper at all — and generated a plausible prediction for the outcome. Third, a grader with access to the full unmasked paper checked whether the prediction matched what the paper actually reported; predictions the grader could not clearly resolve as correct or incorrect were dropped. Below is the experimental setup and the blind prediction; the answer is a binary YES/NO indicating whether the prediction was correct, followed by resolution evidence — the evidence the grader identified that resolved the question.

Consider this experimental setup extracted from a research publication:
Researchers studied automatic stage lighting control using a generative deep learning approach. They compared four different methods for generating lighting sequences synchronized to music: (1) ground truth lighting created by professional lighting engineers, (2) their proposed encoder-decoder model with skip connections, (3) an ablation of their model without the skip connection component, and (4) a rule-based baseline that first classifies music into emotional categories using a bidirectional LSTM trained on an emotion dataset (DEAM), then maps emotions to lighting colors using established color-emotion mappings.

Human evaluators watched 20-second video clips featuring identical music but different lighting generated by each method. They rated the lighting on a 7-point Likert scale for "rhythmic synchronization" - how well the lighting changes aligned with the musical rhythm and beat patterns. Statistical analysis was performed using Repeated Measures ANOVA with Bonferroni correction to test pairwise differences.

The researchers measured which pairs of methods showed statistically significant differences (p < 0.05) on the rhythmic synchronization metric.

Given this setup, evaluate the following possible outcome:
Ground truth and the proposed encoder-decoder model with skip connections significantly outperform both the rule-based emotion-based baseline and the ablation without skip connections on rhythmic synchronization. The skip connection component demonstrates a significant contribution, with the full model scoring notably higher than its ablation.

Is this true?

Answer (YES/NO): NO